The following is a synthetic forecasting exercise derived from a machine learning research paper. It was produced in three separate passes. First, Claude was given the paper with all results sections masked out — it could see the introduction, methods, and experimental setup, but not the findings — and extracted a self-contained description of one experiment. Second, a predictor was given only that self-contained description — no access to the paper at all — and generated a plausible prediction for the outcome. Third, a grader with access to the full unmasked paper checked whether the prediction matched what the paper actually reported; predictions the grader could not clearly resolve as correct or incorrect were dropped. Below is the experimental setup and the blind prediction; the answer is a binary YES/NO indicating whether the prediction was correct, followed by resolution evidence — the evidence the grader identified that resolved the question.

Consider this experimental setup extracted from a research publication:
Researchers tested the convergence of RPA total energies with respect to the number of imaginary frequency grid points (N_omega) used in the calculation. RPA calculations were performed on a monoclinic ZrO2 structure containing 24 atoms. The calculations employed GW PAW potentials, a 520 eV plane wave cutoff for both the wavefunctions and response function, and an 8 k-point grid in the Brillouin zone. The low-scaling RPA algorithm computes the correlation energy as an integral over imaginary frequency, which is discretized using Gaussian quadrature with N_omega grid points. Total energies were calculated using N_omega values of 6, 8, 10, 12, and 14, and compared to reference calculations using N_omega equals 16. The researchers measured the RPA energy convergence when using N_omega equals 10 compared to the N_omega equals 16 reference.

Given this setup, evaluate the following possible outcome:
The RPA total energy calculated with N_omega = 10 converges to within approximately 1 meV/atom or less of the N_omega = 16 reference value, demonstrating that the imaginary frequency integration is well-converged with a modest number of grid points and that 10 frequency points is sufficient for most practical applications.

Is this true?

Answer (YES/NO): YES